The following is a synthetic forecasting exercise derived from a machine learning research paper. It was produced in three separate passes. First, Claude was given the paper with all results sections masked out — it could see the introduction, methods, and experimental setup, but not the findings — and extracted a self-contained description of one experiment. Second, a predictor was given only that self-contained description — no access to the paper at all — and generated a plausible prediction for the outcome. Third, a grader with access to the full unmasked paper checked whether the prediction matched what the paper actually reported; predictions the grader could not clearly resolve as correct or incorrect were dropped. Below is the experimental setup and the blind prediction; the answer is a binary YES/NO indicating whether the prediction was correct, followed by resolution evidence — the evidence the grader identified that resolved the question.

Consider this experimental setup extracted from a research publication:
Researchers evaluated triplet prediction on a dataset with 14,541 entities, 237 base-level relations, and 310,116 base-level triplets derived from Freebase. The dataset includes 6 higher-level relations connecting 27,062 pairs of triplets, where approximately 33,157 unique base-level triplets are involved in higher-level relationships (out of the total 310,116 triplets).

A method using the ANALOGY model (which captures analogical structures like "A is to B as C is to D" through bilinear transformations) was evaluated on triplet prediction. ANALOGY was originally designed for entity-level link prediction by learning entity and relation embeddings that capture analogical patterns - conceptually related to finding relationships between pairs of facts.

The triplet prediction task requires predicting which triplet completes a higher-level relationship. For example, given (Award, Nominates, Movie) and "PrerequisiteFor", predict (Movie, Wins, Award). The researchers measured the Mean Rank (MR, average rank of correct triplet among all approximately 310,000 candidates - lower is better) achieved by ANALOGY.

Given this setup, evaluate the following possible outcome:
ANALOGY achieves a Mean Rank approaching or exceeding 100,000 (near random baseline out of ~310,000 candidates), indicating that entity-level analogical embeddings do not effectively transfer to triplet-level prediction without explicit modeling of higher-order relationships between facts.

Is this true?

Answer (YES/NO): YES